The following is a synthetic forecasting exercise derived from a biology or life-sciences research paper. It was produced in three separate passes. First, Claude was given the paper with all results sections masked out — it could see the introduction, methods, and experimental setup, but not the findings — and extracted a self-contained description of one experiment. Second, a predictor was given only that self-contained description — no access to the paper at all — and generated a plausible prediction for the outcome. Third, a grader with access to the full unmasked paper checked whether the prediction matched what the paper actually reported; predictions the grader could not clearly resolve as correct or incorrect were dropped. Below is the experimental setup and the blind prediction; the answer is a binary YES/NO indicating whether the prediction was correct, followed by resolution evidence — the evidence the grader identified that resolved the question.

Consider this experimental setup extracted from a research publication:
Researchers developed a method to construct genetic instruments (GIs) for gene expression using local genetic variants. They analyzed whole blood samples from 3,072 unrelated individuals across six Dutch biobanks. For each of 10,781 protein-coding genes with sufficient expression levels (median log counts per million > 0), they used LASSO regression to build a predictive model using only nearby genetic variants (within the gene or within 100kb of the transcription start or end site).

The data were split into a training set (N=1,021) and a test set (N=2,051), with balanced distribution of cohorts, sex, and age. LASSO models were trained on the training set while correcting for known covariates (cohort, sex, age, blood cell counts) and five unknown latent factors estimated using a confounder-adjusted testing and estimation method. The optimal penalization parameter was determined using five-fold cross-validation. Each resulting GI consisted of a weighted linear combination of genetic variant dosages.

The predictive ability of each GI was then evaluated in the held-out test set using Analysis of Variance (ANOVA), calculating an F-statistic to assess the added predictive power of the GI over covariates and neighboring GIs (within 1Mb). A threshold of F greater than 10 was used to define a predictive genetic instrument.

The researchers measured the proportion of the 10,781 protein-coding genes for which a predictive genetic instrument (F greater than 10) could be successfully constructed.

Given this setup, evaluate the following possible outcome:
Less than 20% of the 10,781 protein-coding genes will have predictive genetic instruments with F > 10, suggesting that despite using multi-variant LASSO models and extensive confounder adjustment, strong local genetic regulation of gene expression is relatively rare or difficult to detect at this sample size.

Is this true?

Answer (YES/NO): NO